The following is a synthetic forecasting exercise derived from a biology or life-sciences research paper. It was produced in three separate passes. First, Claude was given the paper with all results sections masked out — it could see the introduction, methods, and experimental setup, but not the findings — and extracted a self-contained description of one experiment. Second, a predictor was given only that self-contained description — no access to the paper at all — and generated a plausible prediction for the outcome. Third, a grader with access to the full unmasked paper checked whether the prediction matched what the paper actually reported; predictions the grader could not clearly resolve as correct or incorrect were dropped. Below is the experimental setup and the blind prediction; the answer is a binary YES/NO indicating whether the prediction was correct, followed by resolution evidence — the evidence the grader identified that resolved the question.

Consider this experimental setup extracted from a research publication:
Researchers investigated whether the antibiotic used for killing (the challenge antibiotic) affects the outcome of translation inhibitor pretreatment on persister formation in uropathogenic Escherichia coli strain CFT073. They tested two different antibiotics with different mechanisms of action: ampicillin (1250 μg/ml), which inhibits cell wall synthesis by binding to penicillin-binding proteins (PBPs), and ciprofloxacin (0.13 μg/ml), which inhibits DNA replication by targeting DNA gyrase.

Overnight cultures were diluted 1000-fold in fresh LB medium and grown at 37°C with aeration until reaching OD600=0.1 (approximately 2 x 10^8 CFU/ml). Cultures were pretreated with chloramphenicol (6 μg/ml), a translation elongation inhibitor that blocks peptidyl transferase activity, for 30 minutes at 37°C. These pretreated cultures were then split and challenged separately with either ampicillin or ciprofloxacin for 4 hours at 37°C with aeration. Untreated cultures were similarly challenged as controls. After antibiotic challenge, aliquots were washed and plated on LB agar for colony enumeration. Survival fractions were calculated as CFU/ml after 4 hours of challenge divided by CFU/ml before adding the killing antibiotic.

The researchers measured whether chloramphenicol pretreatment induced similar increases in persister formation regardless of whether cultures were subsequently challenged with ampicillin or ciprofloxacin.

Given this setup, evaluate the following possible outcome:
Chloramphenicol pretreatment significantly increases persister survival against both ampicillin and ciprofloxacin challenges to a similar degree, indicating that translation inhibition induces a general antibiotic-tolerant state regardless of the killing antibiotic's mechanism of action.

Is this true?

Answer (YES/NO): YES